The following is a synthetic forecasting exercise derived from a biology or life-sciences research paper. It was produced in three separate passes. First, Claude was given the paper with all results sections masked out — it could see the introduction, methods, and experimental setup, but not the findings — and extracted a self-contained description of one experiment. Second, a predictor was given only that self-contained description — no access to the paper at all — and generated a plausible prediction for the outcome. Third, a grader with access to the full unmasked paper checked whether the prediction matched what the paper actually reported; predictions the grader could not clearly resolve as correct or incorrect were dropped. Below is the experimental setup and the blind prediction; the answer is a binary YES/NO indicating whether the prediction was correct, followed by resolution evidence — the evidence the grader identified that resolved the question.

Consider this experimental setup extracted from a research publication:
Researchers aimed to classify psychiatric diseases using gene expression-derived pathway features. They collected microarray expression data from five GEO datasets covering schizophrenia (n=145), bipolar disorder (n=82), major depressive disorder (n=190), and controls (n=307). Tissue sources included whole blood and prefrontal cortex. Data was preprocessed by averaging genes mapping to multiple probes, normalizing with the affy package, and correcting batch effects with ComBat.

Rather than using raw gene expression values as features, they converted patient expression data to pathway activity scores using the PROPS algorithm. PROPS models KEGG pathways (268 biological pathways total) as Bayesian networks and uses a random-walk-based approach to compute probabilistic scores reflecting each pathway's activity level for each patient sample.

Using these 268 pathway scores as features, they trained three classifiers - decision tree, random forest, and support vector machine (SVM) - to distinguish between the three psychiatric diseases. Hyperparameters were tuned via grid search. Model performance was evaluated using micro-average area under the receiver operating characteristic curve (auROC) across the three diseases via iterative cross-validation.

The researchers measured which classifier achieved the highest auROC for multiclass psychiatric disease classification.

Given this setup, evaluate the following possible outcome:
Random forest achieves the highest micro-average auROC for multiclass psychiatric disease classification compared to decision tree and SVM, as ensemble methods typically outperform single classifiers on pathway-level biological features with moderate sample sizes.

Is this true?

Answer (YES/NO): YES